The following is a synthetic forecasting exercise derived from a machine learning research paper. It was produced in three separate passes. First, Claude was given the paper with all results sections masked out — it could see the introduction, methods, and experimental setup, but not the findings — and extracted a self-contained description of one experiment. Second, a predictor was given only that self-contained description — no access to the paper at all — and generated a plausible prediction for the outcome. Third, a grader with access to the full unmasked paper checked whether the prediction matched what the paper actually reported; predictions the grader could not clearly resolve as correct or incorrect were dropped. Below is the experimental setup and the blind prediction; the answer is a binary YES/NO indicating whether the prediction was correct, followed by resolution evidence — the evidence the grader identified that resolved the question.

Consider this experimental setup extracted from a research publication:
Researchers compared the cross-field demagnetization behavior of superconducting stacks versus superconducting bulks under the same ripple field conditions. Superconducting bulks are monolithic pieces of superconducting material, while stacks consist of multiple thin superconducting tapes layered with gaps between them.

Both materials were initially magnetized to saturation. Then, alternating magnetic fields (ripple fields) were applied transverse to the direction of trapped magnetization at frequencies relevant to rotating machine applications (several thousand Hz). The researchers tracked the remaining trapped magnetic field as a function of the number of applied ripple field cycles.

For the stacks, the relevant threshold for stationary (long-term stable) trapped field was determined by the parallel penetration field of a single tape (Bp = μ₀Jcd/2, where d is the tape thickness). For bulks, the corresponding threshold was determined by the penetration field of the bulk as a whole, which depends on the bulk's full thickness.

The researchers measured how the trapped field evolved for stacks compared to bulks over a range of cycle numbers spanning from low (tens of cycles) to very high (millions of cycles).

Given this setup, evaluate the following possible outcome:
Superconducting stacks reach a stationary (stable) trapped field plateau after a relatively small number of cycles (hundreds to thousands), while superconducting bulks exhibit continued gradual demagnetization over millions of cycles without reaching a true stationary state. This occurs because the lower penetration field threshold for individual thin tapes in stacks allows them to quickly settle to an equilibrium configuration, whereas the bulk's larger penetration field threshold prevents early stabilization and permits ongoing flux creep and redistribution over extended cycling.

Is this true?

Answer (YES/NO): NO